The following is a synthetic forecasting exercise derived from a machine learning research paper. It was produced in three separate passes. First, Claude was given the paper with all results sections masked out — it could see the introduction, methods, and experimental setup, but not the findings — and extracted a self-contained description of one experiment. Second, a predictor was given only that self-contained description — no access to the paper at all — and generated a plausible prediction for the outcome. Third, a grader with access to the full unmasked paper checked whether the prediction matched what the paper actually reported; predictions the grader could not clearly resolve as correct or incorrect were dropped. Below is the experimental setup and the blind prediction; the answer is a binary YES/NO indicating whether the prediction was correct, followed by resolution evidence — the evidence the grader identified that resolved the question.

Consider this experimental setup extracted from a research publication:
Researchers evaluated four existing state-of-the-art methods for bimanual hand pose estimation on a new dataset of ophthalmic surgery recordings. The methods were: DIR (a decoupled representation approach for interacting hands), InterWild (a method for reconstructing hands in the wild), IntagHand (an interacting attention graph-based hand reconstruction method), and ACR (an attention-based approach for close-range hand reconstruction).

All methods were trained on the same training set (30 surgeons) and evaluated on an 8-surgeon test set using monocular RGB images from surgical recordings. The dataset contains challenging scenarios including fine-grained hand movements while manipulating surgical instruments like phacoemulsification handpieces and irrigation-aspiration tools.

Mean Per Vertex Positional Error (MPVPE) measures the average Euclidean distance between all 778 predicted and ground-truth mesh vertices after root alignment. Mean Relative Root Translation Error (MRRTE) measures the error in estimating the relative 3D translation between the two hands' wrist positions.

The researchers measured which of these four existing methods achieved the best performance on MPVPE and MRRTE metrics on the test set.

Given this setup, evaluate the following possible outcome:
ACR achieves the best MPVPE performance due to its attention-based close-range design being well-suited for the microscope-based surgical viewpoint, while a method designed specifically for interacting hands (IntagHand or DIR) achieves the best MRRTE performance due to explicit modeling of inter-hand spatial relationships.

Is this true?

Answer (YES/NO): NO